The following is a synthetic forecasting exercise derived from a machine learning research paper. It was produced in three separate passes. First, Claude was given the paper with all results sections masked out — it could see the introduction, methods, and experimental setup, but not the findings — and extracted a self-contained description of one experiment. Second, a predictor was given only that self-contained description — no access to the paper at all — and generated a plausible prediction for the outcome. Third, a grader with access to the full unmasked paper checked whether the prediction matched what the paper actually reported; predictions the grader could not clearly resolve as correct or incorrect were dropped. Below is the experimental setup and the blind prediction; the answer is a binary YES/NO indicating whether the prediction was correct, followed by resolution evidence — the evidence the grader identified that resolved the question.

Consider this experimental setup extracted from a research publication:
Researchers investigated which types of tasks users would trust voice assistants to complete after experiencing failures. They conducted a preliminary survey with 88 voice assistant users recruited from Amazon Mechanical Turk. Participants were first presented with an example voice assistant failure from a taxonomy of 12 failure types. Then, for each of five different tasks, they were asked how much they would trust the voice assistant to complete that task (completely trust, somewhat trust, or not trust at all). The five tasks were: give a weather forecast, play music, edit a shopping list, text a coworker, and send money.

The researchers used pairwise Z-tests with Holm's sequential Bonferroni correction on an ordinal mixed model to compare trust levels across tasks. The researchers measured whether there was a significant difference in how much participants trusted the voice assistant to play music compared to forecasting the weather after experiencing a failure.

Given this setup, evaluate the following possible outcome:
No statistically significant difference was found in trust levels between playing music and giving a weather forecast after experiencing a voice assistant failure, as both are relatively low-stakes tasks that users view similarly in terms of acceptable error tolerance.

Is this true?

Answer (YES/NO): YES